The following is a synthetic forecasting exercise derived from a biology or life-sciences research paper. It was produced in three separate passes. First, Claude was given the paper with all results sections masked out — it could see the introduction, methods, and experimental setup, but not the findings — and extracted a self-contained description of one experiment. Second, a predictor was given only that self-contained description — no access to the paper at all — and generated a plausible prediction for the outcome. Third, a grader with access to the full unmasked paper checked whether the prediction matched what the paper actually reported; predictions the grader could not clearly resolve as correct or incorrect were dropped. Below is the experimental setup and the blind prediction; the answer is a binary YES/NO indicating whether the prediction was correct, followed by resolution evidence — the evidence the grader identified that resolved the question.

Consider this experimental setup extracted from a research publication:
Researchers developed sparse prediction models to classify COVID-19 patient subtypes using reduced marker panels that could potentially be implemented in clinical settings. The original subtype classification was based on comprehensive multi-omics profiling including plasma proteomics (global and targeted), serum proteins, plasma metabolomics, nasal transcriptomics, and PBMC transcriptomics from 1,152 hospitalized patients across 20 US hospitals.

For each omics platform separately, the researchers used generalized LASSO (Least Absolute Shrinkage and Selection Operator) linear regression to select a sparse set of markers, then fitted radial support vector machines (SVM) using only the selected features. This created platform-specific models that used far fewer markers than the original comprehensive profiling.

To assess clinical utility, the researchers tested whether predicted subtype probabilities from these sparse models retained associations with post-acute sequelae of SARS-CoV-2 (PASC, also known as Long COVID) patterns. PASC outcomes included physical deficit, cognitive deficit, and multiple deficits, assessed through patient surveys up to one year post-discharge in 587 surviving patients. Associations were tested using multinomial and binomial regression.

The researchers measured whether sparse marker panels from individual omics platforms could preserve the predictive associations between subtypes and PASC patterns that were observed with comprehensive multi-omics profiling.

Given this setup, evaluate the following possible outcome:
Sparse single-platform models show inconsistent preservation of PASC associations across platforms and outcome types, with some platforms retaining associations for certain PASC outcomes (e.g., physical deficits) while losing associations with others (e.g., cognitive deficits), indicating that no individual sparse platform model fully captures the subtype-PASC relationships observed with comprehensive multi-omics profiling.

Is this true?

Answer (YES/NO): NO